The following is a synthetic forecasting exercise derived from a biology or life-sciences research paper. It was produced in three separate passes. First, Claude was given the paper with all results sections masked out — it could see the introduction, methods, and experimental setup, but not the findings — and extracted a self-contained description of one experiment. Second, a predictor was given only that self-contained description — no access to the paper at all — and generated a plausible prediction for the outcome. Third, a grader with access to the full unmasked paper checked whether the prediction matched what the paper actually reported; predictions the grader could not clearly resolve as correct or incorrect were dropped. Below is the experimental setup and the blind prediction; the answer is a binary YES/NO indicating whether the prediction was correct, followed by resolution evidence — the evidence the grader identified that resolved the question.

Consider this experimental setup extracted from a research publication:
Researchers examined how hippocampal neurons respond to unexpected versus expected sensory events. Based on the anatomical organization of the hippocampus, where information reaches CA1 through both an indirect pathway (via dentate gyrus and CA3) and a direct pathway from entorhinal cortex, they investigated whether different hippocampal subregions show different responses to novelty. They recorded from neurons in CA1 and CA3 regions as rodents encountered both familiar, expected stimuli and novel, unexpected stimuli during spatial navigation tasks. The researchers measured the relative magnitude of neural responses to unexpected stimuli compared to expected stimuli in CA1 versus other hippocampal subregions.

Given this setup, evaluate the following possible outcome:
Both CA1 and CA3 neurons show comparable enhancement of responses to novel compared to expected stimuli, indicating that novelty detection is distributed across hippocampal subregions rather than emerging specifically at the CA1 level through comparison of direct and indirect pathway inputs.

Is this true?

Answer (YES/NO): NO